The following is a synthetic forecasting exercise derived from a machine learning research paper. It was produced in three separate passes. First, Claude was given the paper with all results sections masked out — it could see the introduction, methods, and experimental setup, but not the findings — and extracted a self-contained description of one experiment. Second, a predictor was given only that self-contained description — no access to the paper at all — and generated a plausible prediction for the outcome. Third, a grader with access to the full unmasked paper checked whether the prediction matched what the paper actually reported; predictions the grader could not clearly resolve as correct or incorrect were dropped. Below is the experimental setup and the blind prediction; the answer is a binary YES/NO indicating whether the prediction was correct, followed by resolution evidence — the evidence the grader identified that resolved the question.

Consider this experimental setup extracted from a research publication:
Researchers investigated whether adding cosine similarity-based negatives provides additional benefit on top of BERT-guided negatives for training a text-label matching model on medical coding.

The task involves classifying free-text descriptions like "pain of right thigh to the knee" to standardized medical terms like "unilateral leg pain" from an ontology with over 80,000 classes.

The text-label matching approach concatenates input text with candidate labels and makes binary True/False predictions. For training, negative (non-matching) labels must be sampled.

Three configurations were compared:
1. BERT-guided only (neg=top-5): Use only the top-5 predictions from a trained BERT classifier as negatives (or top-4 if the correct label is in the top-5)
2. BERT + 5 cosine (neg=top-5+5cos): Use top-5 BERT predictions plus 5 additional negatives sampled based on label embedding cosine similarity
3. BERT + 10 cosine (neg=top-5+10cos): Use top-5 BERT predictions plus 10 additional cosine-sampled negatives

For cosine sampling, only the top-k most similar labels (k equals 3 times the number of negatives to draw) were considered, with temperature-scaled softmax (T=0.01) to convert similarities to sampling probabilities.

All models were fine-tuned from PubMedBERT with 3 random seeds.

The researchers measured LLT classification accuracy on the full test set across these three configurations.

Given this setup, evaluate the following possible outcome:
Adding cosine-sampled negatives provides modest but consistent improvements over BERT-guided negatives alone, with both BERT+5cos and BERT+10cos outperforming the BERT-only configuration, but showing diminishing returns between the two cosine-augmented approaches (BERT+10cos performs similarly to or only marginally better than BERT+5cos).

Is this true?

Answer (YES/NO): NO